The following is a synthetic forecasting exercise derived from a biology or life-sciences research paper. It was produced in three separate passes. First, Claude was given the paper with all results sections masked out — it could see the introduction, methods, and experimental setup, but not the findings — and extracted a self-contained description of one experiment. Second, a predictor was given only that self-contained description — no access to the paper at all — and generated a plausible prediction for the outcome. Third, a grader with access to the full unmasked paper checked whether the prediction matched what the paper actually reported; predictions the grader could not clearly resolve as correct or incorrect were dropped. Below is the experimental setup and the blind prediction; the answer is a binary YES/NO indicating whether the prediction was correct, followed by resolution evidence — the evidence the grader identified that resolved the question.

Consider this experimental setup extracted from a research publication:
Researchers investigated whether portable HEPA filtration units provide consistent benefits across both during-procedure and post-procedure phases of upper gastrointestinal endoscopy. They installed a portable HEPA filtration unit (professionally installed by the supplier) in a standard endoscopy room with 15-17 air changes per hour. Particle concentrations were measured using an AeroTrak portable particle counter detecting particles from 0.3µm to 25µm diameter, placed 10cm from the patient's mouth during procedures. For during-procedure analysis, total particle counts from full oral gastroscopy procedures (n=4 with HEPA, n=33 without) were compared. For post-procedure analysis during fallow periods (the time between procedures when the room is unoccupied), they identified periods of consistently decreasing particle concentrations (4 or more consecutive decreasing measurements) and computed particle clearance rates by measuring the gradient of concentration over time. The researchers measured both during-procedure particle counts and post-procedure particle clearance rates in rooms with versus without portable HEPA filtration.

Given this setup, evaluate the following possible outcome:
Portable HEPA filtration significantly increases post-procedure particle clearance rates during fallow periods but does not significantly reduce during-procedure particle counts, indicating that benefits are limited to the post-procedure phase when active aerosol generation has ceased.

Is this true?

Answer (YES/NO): YES